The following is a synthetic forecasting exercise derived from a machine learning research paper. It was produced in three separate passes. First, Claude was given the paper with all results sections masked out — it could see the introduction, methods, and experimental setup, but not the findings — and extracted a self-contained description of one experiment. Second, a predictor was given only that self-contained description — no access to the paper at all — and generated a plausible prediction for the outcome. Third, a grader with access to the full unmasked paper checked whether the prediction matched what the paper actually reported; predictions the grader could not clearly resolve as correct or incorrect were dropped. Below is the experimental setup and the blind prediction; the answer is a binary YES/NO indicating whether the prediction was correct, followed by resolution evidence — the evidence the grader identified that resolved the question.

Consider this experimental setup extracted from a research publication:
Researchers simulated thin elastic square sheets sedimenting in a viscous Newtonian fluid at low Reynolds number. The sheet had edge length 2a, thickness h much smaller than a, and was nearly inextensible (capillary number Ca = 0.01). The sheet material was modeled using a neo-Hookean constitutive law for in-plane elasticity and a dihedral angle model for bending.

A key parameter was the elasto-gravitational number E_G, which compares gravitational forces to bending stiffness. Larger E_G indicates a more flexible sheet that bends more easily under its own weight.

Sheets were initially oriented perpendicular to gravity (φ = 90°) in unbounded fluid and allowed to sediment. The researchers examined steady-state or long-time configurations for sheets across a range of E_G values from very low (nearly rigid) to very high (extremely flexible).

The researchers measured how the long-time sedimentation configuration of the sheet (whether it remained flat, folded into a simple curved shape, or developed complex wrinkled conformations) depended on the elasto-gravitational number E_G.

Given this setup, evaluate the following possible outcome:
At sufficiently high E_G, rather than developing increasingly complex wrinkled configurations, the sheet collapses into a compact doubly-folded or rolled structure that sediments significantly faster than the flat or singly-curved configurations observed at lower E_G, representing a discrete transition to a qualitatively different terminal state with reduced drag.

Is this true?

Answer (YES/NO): NO